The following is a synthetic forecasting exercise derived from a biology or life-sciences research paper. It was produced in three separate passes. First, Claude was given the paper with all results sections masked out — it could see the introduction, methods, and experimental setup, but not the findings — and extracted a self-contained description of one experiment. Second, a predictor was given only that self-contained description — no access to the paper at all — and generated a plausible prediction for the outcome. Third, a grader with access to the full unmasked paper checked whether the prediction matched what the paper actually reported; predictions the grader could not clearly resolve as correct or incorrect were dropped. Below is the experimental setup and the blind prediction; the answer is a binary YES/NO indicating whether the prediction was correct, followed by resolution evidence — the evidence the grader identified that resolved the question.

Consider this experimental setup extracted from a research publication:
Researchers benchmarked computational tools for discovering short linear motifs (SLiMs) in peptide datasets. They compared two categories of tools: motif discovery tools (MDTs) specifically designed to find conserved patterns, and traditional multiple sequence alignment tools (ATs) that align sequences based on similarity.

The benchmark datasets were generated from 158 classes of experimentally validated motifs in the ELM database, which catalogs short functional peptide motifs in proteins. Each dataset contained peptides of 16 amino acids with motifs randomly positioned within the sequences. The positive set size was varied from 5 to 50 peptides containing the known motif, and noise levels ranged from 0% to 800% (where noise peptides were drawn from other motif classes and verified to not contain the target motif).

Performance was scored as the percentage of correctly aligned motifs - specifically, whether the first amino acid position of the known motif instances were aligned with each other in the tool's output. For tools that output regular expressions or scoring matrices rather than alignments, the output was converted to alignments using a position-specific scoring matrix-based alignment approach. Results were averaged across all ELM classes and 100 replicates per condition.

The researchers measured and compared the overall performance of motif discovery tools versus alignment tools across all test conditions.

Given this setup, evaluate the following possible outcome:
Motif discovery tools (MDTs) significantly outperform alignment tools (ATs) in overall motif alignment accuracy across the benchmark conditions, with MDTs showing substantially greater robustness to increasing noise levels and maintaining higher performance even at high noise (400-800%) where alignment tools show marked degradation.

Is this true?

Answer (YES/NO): NO